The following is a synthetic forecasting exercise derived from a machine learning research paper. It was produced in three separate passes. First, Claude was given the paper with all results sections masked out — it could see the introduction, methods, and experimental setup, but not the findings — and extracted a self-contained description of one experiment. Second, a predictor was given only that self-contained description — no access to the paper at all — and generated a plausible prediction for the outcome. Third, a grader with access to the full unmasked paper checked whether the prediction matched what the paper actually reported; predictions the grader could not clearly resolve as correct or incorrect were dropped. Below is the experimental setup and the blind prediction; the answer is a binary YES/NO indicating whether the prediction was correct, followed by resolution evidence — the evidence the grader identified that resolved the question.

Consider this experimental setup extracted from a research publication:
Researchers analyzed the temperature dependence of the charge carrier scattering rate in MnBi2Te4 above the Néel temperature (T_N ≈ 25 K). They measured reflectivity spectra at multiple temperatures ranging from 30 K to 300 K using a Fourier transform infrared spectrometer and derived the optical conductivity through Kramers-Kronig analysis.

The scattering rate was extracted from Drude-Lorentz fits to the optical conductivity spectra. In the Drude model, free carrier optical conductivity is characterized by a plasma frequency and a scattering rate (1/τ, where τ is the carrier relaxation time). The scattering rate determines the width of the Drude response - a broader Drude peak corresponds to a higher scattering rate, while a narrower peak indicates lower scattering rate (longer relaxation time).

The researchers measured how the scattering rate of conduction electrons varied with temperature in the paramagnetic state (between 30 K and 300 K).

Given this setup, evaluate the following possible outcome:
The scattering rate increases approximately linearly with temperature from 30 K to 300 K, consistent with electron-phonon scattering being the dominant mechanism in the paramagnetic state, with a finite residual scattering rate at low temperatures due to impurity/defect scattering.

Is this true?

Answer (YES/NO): NO